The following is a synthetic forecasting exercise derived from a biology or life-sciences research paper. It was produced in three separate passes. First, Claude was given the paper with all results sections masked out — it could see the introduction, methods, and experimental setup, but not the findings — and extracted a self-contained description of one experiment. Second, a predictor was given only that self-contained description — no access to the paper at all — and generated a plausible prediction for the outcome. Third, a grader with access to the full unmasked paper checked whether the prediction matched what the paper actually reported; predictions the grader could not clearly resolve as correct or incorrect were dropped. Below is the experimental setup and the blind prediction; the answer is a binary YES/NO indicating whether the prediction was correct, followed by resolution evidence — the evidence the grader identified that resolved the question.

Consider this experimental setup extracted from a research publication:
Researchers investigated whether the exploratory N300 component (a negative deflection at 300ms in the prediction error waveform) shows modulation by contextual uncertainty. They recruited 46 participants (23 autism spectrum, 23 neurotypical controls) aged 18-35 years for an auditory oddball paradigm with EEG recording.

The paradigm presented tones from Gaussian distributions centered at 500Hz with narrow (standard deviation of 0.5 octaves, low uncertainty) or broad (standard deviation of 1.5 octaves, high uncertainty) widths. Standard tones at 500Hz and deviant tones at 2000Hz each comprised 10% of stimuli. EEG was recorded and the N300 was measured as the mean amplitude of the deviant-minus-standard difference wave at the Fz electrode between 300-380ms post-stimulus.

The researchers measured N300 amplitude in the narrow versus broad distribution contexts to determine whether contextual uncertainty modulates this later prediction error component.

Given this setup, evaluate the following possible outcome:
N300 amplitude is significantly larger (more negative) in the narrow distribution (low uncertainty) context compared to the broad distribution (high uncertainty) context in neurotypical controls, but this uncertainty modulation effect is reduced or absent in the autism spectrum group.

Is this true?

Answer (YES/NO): NO